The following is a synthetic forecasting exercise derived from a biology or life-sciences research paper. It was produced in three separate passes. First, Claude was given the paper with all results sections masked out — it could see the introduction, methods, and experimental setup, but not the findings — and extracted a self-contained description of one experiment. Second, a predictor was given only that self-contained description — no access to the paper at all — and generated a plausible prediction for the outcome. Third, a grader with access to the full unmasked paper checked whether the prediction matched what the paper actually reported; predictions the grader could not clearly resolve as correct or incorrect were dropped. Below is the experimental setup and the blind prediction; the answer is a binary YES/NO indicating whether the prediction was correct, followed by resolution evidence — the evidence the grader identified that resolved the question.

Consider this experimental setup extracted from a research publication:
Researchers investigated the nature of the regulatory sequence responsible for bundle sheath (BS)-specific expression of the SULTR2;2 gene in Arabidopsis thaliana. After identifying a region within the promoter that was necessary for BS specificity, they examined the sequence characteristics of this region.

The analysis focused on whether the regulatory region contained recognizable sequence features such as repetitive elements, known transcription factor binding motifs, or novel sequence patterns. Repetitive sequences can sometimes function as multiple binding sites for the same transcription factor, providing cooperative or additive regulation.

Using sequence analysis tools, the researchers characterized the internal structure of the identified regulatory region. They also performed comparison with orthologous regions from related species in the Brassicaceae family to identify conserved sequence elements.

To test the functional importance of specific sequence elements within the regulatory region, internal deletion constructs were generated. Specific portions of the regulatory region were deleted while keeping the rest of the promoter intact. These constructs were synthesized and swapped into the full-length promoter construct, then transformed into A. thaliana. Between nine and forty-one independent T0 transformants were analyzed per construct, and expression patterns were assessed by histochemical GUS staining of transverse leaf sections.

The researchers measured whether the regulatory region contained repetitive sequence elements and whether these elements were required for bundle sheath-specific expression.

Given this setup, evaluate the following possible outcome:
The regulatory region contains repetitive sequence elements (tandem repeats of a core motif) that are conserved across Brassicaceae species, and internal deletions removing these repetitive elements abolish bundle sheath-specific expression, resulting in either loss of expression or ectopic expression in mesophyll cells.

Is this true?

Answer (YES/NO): NO